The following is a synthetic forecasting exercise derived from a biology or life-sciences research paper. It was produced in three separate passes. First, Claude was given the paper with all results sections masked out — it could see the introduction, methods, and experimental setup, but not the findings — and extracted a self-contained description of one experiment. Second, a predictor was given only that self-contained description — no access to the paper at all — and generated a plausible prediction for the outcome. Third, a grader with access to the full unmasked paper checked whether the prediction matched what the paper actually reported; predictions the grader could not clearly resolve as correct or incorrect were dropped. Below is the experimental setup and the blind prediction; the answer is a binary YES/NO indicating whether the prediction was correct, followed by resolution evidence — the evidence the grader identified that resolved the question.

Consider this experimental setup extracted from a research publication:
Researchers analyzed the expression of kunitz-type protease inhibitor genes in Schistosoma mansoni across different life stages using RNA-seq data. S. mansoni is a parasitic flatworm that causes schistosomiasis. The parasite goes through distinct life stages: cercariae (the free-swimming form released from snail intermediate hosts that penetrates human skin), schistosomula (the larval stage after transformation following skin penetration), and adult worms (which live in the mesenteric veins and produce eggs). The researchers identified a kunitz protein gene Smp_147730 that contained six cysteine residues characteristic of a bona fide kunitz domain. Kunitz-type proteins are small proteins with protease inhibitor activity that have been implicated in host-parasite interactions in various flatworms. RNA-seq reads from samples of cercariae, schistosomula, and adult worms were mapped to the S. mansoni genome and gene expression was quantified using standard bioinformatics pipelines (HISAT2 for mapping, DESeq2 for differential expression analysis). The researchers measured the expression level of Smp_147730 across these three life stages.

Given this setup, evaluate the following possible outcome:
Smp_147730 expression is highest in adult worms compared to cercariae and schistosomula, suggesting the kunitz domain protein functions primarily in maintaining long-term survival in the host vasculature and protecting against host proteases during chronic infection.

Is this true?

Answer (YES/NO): YES